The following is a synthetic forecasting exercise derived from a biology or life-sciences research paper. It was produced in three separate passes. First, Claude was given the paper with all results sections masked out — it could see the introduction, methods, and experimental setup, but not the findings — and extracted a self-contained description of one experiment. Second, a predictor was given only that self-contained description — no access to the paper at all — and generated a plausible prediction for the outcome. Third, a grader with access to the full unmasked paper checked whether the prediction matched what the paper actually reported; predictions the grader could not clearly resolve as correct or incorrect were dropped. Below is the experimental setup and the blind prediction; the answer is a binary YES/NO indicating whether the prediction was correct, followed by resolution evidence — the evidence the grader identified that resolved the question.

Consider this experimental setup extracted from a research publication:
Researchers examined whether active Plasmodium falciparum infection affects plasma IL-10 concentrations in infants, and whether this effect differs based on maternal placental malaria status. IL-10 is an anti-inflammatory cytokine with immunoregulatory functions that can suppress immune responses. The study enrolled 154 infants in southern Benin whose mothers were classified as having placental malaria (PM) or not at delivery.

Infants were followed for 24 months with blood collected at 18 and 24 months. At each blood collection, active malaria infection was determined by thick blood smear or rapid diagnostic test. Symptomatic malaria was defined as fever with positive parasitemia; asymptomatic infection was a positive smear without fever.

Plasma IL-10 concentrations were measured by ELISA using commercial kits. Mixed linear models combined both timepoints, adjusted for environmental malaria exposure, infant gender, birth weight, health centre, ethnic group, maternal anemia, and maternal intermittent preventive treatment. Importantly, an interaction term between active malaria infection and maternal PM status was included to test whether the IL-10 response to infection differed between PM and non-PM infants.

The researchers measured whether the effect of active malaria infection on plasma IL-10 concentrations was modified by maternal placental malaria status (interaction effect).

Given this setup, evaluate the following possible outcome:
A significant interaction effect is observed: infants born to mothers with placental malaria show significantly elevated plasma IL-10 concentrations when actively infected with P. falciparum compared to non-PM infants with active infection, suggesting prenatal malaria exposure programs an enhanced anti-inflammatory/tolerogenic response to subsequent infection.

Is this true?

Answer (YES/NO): YES